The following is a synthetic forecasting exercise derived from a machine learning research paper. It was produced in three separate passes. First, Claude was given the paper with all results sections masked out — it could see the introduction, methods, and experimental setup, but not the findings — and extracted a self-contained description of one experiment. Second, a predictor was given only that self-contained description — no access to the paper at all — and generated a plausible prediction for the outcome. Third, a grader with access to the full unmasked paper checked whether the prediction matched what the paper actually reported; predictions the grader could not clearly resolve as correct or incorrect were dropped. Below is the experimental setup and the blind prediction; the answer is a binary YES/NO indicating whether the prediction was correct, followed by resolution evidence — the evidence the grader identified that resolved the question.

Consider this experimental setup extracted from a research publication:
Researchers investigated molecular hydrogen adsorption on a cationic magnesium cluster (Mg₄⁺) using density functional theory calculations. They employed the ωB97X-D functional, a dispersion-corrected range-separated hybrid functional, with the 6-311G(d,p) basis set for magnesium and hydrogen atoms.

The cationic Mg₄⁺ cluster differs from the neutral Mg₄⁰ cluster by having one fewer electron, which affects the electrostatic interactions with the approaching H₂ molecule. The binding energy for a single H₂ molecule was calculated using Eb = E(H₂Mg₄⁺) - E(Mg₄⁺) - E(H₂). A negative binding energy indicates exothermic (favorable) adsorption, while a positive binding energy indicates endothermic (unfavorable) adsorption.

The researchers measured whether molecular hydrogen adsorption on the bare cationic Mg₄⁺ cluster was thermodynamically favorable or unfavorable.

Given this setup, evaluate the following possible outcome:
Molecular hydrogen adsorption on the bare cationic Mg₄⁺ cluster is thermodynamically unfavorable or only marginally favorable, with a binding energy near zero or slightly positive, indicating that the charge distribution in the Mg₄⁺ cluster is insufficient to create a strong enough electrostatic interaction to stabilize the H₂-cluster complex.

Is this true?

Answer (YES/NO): YES